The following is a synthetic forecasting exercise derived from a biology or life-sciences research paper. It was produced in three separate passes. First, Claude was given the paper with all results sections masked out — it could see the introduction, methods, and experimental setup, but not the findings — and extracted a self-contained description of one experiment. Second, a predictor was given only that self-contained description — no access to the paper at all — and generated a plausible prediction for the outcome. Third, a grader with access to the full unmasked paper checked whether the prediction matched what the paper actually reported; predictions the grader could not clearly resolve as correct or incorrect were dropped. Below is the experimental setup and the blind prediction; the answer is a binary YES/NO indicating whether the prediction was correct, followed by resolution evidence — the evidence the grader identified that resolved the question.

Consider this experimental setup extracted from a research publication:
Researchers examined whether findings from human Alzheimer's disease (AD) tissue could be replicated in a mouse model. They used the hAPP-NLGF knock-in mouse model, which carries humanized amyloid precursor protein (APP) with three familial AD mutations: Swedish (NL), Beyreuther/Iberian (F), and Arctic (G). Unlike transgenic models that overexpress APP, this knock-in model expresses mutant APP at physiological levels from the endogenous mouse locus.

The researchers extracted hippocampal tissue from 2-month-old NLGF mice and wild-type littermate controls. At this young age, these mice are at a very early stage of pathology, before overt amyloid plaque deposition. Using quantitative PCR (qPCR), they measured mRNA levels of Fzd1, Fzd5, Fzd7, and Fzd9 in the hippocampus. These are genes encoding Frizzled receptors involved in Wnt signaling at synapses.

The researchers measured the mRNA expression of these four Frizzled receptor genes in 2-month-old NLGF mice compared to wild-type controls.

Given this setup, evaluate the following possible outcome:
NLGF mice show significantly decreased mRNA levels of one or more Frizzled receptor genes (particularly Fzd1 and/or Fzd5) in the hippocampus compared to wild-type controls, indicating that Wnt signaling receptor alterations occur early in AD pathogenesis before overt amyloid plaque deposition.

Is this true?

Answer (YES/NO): NO